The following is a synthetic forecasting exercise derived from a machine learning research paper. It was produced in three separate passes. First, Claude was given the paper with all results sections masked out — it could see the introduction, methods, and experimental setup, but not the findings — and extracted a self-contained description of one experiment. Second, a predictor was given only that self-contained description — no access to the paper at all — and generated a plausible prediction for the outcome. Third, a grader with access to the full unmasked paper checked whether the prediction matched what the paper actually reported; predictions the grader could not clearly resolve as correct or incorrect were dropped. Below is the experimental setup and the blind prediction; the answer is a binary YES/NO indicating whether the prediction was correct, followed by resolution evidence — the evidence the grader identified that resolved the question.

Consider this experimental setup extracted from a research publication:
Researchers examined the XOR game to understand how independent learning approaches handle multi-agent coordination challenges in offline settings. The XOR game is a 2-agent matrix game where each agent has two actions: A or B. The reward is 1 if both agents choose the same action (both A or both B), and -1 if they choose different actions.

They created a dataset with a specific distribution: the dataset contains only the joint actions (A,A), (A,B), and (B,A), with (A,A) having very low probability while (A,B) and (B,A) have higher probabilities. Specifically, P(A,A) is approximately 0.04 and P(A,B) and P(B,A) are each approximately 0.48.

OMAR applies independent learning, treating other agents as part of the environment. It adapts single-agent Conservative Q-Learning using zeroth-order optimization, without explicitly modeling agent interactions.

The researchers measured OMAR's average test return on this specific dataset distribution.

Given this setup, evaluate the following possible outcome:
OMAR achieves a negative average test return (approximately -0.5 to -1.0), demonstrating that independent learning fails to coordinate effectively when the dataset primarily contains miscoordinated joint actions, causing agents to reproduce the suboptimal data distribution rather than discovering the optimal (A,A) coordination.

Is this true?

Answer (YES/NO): NO